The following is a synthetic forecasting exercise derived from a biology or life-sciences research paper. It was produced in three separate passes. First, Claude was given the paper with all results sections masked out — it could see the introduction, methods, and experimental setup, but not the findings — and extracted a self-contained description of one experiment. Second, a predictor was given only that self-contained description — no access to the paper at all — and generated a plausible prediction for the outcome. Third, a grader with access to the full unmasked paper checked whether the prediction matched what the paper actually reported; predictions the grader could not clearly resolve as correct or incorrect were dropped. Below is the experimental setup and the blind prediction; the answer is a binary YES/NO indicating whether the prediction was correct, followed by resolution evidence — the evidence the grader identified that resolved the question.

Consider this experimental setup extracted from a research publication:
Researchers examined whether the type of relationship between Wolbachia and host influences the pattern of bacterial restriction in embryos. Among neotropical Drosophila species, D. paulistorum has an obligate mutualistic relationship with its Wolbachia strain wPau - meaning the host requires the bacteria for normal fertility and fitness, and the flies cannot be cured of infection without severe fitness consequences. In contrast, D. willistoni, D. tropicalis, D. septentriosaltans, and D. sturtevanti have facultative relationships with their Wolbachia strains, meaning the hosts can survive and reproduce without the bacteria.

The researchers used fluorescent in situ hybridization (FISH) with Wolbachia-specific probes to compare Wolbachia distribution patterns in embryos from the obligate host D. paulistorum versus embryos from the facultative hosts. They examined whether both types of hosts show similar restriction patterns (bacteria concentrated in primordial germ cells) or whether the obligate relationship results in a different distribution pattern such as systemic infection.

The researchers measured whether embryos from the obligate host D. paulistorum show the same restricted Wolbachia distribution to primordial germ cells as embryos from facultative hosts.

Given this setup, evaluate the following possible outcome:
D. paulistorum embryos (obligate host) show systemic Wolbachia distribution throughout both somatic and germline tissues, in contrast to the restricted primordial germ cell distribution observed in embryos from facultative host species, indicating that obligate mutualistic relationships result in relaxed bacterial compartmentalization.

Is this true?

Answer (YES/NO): NO